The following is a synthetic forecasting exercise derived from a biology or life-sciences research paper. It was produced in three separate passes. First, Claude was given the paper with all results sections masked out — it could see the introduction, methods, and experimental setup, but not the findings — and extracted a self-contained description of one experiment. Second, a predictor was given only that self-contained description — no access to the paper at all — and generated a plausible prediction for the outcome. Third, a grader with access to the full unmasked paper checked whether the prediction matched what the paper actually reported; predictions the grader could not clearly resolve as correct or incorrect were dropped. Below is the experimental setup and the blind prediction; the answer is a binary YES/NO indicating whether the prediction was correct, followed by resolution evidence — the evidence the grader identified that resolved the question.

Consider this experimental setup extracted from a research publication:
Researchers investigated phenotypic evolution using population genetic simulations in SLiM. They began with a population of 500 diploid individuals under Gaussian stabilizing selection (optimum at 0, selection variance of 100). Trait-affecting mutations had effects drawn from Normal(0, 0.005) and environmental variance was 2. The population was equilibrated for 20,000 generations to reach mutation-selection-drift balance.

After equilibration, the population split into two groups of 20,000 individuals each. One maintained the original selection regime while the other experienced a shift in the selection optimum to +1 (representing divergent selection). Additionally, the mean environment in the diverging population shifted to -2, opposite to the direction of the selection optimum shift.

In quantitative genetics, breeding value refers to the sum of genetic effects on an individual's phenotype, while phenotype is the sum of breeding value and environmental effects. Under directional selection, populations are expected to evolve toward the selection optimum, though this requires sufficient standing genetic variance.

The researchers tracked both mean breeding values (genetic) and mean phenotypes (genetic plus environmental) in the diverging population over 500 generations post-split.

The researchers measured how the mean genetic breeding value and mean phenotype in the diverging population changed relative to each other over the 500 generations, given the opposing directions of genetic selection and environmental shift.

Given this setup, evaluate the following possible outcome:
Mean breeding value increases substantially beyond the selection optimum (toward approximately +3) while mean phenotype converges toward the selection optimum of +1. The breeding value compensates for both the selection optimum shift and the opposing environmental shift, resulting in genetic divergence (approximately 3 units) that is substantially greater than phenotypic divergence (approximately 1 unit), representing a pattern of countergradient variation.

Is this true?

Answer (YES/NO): YES